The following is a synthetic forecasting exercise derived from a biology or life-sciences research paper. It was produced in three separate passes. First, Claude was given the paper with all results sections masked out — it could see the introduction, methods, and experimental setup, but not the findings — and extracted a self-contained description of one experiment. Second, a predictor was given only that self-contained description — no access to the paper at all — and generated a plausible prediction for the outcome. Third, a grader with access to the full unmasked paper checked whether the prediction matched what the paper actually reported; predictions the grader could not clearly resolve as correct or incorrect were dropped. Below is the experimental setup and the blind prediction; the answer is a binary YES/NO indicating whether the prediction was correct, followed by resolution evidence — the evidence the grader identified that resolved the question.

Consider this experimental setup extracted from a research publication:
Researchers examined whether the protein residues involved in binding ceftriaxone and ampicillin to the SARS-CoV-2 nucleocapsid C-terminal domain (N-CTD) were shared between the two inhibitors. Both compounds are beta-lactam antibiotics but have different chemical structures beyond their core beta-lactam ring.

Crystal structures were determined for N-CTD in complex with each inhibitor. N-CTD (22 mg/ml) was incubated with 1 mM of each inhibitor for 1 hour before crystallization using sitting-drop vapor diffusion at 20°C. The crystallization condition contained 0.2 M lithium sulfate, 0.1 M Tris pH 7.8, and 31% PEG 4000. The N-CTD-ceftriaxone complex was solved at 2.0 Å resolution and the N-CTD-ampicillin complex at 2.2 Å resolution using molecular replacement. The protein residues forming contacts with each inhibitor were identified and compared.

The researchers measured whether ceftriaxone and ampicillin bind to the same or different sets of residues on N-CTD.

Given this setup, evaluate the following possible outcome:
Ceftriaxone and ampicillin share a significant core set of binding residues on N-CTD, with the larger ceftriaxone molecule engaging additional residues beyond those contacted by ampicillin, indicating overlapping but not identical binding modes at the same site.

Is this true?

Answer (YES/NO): NO